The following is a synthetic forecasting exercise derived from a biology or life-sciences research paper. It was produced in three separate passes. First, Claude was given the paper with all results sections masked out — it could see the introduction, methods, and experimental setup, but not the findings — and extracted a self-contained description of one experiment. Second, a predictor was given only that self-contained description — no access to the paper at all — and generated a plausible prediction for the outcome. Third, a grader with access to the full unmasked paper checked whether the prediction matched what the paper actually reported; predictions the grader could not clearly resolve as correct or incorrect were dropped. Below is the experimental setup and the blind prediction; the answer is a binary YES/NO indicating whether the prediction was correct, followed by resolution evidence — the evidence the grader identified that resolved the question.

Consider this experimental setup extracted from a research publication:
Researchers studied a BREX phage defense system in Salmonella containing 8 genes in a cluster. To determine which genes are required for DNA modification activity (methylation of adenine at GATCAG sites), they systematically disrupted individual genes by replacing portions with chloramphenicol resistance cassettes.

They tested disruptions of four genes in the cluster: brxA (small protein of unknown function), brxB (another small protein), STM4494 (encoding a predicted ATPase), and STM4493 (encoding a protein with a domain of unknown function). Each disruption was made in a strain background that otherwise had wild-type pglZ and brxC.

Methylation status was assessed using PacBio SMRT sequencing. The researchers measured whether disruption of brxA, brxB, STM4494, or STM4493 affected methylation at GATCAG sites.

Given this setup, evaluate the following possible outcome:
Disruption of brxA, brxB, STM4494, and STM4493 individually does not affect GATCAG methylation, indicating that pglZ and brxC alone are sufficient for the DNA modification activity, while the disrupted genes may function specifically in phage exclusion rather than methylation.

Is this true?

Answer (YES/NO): NO